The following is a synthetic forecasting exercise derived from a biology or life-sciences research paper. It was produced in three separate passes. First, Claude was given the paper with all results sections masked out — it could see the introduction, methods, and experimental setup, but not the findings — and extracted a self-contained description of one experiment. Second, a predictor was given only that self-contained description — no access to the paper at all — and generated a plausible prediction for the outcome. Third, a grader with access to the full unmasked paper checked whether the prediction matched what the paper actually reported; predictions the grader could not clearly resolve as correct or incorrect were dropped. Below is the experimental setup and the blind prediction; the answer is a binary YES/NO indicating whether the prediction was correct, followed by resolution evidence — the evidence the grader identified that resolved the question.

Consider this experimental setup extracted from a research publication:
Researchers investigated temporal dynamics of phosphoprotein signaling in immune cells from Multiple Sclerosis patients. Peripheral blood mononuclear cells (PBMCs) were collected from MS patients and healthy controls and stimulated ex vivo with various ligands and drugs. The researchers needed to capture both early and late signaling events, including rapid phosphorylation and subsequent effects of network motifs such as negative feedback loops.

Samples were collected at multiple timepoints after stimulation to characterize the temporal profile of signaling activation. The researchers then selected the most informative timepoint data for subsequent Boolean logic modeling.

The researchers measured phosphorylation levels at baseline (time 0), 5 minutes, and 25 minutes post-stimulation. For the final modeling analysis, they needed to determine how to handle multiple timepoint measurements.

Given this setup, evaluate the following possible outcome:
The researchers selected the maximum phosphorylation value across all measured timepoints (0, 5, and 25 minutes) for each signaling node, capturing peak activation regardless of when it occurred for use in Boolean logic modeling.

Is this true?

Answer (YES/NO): NO